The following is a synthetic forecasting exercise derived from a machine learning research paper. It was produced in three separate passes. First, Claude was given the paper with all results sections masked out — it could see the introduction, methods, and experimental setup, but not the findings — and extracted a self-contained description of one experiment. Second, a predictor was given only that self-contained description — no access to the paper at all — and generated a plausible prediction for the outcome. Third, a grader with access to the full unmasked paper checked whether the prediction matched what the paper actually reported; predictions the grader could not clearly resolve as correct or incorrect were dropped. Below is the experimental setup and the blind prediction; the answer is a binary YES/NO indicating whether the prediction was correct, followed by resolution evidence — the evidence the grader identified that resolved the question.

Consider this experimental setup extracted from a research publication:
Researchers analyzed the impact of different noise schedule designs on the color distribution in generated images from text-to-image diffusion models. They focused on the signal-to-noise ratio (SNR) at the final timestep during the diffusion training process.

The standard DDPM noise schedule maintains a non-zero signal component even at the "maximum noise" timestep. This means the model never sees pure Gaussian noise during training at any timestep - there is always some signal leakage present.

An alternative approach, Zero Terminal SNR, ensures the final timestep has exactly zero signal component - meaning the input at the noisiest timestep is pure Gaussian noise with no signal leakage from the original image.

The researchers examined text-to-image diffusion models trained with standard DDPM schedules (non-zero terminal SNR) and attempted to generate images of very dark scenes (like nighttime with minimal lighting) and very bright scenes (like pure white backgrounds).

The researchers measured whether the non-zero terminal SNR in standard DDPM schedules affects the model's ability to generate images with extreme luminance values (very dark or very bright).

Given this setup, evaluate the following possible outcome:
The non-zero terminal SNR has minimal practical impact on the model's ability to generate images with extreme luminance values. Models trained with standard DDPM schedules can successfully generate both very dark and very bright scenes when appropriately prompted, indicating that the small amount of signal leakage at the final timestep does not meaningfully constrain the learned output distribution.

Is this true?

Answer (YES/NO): NO